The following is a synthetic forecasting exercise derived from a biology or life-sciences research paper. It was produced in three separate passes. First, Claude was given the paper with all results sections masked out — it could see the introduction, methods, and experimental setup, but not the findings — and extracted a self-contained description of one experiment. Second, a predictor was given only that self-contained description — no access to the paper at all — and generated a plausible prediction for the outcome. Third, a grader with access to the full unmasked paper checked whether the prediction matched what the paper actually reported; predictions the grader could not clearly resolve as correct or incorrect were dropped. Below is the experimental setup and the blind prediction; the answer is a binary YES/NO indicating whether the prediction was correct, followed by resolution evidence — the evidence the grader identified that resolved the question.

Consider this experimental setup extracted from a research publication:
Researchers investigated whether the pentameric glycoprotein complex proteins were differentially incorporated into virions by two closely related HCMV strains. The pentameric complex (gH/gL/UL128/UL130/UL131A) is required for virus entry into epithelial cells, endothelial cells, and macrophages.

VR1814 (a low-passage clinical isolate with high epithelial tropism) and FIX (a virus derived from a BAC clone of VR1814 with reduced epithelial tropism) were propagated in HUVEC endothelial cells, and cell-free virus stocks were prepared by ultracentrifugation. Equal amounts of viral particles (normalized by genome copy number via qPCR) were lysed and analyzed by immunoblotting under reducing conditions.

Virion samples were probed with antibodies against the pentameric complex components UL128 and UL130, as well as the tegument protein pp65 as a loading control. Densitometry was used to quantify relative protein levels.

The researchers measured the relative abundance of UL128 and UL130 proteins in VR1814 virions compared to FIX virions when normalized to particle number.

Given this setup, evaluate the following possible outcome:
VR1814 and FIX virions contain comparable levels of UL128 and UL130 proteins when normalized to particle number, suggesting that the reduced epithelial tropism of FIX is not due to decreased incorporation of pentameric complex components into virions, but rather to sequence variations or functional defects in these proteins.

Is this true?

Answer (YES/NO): NO